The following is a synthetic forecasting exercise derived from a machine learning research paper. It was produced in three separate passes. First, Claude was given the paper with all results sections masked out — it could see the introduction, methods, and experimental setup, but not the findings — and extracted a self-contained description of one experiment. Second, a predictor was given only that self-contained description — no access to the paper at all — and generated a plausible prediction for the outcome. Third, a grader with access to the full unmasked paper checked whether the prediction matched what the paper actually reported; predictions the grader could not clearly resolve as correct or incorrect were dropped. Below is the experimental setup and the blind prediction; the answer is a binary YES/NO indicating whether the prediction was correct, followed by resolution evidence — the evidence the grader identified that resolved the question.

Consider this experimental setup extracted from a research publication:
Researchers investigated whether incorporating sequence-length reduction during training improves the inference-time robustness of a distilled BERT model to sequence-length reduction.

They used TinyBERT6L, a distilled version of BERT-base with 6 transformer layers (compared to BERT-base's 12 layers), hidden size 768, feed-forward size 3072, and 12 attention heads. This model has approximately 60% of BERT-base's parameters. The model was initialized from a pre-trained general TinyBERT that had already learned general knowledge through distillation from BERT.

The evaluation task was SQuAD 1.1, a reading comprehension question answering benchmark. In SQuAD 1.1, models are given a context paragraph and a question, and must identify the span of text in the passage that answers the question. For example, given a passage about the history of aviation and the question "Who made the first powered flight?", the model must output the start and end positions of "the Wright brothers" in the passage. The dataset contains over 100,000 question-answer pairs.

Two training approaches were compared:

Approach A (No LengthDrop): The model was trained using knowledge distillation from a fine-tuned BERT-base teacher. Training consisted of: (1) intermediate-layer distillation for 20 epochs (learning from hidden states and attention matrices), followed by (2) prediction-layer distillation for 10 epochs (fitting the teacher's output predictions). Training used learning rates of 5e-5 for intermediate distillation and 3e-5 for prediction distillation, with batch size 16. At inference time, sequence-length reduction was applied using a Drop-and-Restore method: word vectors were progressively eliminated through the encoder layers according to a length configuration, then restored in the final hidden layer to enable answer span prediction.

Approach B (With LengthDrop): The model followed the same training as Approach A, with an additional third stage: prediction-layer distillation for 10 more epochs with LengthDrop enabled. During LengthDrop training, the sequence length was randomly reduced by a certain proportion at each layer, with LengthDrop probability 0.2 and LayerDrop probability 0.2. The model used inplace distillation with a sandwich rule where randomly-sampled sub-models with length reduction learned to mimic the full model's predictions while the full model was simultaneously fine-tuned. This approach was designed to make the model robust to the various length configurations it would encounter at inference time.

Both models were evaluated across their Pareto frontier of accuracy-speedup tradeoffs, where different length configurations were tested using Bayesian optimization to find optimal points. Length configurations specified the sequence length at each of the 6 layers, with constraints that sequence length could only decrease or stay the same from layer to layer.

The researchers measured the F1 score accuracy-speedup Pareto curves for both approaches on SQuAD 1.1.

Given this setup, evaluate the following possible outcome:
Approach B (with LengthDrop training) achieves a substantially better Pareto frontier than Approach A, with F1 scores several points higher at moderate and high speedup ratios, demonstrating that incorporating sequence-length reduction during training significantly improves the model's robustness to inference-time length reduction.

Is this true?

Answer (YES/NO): NO